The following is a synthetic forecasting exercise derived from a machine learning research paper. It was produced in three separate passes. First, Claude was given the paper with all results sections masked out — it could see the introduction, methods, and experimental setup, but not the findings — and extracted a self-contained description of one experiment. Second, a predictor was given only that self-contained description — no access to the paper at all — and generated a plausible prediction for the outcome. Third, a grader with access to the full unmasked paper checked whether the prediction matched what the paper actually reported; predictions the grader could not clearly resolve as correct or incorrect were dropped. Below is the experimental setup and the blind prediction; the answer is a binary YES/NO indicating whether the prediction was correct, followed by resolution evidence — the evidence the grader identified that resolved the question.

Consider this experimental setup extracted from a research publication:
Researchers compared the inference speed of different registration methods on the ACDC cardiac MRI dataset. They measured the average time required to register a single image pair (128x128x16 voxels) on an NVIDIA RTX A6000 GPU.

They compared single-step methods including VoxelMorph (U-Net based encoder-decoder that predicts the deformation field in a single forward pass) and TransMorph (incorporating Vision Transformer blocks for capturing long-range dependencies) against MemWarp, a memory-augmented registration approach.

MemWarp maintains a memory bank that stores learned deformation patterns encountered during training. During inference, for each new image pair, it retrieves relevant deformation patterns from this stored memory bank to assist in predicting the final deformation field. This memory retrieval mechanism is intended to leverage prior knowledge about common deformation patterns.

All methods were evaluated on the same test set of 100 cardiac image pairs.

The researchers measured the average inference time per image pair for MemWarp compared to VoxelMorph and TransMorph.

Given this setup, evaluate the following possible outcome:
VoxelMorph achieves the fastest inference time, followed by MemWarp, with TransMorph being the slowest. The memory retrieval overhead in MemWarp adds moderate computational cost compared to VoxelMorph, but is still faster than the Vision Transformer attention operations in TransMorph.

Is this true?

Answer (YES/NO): NO